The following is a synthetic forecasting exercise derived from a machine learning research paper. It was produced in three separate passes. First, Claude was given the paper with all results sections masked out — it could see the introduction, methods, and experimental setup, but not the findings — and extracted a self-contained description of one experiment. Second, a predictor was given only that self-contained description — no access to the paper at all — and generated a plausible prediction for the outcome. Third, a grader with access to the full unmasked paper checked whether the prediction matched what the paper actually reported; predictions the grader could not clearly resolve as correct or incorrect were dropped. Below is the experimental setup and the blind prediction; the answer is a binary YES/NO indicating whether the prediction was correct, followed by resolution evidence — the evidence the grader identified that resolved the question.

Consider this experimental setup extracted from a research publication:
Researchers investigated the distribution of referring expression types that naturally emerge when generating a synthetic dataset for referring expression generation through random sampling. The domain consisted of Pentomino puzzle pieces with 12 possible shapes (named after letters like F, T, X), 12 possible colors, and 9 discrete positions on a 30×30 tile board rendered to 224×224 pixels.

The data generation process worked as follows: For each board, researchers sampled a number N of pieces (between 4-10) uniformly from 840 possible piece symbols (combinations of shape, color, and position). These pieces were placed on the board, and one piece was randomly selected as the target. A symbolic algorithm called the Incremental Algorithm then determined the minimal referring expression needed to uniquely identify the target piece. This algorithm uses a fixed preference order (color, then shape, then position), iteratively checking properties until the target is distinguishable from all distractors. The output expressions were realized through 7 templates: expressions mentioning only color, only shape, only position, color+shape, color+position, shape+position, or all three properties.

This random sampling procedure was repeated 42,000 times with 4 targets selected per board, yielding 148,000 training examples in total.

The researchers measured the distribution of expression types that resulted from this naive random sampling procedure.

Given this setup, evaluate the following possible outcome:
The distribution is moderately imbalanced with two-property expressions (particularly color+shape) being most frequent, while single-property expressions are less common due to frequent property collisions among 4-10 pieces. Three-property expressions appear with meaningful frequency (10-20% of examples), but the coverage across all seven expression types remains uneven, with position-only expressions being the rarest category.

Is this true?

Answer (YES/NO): NO